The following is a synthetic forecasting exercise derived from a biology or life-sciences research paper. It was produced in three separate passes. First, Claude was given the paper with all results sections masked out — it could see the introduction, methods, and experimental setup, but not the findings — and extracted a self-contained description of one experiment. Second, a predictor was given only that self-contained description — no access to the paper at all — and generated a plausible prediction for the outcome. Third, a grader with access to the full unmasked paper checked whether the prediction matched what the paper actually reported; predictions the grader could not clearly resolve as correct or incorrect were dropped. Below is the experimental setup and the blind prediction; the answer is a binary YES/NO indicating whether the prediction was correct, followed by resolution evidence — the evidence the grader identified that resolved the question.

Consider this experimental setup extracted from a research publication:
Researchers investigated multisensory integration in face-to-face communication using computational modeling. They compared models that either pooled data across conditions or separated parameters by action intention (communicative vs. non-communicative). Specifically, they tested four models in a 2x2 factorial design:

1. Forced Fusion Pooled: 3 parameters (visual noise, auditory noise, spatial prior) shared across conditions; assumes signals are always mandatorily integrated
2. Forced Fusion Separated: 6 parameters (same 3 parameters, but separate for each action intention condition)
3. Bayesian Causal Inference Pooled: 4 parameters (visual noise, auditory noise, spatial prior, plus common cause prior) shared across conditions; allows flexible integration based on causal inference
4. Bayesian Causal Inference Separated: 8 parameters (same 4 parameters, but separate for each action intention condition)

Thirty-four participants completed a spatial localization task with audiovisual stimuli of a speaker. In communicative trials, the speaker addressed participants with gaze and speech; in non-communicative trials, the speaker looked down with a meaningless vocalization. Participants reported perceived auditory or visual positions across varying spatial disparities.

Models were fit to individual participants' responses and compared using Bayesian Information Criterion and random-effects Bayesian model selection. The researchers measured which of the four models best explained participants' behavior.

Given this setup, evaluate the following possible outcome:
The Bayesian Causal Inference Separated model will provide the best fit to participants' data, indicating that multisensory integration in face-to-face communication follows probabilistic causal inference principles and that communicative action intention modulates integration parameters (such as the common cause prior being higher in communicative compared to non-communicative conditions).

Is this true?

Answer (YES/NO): YES